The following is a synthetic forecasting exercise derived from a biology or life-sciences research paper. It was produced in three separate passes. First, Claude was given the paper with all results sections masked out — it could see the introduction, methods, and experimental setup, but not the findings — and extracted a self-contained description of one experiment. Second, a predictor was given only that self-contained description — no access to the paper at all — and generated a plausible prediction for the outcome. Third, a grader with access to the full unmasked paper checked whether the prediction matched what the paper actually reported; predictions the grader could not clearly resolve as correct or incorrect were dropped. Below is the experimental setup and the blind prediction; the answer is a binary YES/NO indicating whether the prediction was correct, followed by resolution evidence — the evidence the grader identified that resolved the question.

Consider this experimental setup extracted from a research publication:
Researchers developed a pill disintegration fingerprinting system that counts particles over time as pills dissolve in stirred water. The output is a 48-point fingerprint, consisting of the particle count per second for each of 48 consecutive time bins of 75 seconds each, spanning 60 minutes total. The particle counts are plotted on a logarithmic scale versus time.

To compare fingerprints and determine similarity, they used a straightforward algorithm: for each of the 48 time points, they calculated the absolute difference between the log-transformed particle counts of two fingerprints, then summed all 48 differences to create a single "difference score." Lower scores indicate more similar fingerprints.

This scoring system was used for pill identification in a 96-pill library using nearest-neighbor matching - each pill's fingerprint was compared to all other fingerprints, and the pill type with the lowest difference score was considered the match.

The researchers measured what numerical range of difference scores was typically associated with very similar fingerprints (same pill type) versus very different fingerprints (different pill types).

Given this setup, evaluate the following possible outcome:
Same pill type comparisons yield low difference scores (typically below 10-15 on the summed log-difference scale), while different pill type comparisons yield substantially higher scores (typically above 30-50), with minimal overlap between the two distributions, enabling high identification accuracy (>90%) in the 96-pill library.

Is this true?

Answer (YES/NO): NO